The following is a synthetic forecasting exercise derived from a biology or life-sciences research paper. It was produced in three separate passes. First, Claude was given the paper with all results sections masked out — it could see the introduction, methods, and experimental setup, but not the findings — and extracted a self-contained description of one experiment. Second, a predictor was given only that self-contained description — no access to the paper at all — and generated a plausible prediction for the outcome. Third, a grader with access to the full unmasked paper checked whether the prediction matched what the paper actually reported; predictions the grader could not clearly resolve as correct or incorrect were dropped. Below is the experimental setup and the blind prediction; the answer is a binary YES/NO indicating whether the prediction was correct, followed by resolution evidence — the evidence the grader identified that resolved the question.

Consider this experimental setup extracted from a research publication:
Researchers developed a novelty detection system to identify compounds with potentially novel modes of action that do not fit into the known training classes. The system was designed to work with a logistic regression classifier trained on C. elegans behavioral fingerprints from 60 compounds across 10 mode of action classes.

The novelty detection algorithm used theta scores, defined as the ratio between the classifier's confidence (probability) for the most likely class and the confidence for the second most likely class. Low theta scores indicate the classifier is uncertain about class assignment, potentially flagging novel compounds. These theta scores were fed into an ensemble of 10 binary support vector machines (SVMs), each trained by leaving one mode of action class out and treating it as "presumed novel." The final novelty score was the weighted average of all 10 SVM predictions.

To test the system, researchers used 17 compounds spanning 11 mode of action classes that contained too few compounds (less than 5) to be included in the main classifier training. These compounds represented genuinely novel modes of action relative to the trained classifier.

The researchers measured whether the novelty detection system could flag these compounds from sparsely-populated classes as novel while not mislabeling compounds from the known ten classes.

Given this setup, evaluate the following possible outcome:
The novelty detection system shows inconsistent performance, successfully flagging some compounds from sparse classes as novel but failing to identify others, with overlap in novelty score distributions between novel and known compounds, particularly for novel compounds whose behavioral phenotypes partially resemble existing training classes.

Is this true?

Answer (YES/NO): NO